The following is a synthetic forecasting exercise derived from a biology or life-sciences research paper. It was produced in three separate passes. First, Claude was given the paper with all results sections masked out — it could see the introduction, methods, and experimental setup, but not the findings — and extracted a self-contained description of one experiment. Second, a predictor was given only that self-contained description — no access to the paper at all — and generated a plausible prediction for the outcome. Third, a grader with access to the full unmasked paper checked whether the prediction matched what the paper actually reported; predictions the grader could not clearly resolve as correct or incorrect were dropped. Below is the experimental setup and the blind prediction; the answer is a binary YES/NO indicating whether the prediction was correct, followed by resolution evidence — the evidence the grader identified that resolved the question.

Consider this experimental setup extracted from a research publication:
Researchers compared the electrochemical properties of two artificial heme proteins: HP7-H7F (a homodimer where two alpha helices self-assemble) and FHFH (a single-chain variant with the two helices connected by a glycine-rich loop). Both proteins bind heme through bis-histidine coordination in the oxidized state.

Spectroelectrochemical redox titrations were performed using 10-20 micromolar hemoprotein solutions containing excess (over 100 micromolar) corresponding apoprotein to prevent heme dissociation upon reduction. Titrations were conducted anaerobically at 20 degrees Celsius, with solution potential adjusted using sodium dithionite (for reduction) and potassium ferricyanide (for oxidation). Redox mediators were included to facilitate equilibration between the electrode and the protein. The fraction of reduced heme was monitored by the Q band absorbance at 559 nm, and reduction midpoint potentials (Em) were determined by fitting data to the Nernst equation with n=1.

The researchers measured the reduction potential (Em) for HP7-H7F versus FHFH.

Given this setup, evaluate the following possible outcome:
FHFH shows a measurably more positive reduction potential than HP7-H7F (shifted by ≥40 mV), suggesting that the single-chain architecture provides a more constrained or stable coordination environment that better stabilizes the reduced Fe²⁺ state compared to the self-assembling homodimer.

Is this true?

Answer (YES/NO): NO